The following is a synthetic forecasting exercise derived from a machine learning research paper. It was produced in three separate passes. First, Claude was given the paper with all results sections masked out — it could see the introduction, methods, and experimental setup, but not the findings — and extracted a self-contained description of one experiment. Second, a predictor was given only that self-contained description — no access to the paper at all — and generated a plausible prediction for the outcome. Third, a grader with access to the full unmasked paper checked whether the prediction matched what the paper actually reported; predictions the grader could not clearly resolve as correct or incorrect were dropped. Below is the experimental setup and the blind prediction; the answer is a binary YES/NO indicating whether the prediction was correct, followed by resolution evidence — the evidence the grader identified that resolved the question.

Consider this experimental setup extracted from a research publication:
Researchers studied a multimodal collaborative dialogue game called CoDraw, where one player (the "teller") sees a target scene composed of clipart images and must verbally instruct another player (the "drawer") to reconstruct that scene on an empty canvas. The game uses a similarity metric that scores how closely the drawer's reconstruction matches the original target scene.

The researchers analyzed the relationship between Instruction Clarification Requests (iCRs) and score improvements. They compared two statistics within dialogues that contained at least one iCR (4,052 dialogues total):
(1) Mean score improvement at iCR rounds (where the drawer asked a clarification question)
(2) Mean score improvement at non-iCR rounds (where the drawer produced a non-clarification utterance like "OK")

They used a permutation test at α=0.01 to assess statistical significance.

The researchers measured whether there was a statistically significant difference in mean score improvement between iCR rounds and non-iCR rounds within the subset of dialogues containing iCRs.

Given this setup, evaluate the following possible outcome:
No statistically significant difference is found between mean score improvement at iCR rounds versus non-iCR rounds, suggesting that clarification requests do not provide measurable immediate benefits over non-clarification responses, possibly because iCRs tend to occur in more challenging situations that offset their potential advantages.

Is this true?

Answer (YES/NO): NO